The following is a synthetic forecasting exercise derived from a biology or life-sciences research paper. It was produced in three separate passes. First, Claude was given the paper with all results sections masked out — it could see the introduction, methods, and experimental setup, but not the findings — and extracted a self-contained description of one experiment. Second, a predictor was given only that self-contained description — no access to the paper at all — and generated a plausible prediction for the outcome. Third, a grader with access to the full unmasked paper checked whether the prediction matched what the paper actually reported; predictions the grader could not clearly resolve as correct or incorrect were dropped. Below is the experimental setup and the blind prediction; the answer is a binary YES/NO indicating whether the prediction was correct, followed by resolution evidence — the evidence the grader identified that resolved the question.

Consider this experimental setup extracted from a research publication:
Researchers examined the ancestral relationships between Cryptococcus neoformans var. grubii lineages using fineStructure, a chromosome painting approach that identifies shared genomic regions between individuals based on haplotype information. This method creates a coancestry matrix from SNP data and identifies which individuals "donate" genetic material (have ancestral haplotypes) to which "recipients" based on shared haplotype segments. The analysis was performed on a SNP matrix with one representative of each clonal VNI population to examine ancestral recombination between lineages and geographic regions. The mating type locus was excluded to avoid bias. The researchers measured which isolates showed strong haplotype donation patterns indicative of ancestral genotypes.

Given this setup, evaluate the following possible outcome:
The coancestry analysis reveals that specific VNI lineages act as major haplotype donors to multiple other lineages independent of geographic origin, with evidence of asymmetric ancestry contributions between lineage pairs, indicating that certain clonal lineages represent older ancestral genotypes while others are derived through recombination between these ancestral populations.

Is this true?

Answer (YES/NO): NO